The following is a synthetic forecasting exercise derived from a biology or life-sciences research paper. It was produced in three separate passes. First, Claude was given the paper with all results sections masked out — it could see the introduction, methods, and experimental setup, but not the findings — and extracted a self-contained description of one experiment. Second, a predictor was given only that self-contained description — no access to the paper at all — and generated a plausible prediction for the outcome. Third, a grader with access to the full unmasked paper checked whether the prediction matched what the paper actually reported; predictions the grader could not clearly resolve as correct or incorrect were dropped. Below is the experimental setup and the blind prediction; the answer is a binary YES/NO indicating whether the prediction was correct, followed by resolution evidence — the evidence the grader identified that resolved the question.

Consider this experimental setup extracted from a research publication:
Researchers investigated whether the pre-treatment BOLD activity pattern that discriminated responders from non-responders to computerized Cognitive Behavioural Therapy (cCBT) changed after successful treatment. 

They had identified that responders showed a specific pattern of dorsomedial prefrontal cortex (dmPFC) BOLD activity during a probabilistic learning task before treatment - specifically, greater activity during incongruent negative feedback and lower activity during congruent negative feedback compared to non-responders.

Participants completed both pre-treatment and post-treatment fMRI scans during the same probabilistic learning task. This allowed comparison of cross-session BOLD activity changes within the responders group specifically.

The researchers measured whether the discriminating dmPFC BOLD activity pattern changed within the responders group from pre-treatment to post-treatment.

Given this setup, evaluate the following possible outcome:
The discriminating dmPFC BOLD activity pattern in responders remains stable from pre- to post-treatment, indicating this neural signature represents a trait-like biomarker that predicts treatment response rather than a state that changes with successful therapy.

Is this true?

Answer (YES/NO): YES